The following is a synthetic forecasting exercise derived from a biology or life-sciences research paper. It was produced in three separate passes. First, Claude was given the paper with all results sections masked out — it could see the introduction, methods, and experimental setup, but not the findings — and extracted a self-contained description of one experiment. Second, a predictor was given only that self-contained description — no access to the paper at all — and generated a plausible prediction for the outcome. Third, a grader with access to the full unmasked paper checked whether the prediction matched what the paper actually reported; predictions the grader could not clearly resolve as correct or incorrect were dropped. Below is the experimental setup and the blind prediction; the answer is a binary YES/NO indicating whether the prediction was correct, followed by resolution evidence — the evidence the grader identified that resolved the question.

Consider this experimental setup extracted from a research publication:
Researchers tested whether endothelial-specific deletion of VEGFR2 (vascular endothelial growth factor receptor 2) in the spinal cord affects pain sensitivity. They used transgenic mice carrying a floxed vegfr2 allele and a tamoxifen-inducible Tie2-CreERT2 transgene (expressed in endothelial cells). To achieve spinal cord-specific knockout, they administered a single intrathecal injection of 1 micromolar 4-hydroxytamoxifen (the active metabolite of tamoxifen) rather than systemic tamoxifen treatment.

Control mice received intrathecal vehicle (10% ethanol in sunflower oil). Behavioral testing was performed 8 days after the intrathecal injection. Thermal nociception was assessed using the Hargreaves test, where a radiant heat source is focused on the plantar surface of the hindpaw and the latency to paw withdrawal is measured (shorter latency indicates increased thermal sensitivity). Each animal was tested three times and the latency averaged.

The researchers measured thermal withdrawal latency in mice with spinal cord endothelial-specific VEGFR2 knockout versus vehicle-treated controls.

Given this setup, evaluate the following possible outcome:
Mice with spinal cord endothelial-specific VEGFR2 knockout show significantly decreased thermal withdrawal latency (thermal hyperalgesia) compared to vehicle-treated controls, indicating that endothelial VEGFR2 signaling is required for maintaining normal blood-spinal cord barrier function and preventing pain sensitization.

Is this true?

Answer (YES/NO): YES